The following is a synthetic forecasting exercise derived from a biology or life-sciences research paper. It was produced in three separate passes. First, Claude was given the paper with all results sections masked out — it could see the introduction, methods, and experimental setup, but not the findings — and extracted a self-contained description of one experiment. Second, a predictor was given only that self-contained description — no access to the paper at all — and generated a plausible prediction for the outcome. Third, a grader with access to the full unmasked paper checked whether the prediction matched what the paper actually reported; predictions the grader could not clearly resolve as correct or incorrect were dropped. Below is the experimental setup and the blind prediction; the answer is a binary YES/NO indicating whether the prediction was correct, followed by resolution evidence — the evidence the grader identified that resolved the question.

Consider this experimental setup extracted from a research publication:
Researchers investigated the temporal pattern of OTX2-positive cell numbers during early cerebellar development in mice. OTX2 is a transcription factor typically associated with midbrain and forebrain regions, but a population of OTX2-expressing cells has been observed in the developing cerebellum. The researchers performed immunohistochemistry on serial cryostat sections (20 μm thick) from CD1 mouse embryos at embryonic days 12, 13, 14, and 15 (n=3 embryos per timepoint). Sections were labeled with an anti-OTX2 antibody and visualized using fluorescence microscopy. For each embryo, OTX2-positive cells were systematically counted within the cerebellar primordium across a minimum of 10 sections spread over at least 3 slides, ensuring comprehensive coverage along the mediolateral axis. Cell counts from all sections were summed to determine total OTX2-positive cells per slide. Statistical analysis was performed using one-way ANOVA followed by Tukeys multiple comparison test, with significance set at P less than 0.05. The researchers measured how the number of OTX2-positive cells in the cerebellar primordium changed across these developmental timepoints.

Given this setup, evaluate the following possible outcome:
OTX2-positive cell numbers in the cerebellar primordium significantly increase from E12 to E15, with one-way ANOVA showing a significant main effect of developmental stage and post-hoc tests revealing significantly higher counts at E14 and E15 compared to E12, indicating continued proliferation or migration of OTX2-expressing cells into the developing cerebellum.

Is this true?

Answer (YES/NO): YES